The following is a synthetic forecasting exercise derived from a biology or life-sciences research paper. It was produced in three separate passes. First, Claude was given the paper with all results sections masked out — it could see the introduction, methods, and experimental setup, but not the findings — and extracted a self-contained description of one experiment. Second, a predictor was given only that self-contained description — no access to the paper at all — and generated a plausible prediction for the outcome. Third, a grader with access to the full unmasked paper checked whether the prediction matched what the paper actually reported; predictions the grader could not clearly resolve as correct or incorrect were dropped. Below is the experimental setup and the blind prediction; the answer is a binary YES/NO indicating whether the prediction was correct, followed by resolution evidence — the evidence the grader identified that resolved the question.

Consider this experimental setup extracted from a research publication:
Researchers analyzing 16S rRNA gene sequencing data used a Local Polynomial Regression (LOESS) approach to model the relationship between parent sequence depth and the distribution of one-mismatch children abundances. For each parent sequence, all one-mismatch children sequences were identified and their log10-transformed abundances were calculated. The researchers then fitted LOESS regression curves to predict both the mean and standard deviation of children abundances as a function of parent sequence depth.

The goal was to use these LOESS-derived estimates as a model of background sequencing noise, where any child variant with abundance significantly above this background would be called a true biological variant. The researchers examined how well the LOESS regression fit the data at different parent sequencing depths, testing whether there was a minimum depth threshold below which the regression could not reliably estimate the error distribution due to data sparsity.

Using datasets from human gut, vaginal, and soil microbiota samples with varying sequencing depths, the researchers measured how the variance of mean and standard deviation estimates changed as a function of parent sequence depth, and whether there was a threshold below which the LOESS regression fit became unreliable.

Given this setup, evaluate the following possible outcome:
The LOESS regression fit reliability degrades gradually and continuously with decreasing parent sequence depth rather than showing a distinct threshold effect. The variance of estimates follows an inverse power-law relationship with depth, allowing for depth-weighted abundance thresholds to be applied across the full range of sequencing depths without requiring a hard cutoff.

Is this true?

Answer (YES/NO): NO